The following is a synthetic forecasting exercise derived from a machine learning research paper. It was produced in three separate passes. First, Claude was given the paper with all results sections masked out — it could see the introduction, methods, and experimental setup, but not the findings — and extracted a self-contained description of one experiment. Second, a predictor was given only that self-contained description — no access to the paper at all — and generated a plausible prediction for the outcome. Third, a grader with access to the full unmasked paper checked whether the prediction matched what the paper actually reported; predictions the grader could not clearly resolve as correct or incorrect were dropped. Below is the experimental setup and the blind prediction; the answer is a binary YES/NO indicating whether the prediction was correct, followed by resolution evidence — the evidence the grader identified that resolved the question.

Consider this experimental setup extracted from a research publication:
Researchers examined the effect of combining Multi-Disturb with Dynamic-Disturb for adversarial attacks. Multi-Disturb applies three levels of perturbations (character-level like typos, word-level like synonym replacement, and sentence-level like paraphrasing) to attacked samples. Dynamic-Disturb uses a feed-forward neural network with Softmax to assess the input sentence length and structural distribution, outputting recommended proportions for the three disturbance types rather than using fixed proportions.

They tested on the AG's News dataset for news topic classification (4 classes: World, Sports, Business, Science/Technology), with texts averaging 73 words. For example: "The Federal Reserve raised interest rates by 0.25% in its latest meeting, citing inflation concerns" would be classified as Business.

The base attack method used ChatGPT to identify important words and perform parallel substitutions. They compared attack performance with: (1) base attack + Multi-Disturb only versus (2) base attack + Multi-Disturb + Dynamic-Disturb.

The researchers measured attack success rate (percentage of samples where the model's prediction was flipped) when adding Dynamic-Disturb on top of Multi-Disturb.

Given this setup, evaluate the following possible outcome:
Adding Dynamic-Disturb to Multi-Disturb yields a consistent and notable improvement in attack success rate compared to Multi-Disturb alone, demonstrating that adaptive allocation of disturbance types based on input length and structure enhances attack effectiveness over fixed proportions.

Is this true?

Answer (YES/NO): NO